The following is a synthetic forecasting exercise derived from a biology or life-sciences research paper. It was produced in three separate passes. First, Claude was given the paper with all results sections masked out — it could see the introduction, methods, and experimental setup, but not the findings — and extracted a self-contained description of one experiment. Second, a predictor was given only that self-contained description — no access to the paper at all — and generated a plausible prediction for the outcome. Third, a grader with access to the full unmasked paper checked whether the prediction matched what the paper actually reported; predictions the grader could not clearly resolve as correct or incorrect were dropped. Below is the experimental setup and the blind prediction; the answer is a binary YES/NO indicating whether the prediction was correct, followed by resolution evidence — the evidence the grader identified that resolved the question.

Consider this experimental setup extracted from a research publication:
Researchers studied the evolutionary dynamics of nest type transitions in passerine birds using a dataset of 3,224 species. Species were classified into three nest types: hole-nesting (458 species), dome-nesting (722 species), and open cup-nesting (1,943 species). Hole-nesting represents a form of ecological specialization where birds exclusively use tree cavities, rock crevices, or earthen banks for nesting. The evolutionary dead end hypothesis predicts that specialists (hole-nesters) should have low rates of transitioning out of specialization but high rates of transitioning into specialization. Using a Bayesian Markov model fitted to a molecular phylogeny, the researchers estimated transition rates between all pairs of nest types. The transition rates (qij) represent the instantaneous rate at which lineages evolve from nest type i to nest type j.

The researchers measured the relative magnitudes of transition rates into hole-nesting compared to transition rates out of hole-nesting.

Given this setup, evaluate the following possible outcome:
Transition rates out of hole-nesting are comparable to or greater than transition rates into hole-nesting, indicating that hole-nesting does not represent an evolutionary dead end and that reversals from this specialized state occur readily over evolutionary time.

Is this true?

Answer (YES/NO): YES